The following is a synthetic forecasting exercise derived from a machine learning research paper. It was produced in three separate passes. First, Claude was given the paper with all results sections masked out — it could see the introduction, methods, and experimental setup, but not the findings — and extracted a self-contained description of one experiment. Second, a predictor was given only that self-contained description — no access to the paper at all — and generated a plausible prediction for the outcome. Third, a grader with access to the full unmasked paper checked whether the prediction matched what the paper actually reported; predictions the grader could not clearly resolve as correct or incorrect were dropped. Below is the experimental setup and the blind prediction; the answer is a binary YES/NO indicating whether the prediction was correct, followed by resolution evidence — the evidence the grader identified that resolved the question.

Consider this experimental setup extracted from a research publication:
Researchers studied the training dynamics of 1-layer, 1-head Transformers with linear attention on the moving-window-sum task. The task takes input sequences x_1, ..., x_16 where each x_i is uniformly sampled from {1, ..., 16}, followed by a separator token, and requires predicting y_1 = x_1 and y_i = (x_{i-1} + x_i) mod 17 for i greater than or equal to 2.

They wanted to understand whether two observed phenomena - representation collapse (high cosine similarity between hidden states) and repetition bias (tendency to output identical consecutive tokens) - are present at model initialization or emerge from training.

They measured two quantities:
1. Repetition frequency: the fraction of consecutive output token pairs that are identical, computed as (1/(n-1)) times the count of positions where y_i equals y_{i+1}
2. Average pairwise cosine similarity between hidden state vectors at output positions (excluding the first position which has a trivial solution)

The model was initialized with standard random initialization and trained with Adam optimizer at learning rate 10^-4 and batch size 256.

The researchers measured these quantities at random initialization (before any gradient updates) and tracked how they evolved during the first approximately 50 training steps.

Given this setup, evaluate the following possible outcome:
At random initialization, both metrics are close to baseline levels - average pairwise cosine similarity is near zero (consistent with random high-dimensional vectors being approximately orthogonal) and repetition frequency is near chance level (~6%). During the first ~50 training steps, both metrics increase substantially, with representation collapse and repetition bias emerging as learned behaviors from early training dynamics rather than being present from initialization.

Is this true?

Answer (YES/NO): YES